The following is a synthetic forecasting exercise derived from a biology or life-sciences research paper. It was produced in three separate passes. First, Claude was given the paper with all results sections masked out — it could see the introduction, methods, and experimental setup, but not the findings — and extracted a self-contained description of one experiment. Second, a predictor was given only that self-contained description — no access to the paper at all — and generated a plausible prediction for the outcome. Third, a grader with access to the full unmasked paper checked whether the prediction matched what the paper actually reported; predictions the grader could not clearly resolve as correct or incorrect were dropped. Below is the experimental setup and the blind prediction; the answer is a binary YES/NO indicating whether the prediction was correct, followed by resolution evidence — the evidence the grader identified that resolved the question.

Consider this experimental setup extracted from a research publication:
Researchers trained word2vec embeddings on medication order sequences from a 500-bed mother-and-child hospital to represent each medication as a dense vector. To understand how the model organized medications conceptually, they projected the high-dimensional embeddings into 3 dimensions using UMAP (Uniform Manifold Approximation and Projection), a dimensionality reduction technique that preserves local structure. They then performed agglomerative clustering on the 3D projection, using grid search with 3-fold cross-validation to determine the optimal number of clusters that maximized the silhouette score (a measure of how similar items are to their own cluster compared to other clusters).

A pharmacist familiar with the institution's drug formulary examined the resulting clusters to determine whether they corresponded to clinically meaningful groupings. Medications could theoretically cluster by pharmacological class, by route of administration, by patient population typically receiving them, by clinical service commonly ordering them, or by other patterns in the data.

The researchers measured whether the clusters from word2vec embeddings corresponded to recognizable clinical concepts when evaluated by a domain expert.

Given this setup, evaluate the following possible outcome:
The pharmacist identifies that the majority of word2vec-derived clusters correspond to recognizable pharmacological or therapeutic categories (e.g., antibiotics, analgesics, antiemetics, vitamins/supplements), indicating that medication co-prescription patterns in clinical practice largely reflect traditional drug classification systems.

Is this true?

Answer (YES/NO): NO